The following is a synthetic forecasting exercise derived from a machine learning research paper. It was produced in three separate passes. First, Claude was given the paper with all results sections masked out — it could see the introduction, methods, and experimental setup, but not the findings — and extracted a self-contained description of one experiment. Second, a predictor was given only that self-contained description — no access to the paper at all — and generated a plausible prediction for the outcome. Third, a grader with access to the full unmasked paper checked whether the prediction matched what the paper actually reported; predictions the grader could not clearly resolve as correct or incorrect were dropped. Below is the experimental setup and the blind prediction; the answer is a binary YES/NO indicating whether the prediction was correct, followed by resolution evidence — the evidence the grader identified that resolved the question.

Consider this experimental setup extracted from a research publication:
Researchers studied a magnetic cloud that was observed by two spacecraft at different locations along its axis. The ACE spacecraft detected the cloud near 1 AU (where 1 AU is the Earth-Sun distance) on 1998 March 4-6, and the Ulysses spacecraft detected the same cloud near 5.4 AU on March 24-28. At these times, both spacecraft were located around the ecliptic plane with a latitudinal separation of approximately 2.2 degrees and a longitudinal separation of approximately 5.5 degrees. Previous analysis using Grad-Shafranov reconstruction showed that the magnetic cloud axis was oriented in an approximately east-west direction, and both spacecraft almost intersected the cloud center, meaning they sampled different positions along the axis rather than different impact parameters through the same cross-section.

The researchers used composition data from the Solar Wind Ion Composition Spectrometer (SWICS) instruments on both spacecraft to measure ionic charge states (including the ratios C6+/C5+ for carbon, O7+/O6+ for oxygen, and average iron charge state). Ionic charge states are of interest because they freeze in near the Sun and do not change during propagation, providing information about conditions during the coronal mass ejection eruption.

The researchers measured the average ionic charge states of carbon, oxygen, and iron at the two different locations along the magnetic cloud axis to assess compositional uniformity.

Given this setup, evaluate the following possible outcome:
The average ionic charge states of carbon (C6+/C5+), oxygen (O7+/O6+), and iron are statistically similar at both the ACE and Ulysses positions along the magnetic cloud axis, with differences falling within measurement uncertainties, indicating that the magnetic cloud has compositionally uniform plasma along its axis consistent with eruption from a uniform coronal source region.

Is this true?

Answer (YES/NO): NO